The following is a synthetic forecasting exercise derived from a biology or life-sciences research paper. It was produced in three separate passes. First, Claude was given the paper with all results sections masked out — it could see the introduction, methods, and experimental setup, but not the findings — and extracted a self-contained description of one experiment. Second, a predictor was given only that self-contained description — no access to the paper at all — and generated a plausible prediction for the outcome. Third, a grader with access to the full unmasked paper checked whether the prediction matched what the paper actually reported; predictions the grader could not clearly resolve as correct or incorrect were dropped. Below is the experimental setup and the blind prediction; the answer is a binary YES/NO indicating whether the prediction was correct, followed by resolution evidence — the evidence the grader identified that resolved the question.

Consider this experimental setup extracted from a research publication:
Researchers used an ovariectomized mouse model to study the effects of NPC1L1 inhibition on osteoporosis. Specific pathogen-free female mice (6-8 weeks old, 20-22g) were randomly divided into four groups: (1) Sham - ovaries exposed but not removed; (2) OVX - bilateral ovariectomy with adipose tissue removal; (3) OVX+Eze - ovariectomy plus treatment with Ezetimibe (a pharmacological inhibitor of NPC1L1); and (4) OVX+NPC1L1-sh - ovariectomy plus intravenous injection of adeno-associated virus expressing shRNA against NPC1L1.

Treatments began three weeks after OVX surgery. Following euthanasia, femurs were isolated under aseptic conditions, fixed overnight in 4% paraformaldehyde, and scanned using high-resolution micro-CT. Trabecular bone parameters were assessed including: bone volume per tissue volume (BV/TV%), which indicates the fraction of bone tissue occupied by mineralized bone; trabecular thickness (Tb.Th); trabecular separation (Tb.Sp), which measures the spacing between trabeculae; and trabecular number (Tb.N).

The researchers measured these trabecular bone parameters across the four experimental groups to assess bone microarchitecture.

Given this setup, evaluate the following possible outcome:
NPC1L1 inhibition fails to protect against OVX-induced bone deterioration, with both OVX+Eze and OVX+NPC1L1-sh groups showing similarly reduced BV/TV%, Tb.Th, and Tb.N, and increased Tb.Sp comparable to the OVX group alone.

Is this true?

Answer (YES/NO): NO